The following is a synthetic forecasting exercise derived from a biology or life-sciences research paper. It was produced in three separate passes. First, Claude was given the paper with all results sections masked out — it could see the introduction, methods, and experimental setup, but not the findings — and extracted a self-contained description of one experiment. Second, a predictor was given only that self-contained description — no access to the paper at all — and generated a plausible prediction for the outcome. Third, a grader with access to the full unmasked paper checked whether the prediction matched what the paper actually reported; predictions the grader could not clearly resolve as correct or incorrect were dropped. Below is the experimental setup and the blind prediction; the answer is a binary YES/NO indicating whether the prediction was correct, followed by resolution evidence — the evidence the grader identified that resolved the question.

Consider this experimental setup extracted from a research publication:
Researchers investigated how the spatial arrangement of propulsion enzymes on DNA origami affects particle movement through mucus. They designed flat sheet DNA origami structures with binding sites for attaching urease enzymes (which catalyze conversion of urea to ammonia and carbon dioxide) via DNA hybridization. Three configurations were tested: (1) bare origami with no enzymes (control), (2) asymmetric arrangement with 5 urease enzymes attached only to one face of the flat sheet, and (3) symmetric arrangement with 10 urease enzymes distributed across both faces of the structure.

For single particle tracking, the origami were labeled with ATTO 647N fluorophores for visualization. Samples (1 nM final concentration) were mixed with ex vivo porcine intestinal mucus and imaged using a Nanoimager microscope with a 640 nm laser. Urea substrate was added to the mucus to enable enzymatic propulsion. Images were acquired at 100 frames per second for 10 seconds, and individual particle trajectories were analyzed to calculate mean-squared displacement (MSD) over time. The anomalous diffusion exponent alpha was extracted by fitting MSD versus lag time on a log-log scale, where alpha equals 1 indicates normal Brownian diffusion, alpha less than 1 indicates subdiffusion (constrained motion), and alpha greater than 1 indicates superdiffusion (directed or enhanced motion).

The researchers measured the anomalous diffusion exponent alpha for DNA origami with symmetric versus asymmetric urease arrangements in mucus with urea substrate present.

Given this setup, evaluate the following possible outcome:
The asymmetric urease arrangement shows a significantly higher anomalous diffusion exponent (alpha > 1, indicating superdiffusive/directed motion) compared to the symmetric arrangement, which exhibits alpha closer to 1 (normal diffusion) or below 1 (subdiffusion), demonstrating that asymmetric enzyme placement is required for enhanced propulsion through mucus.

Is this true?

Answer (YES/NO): NO